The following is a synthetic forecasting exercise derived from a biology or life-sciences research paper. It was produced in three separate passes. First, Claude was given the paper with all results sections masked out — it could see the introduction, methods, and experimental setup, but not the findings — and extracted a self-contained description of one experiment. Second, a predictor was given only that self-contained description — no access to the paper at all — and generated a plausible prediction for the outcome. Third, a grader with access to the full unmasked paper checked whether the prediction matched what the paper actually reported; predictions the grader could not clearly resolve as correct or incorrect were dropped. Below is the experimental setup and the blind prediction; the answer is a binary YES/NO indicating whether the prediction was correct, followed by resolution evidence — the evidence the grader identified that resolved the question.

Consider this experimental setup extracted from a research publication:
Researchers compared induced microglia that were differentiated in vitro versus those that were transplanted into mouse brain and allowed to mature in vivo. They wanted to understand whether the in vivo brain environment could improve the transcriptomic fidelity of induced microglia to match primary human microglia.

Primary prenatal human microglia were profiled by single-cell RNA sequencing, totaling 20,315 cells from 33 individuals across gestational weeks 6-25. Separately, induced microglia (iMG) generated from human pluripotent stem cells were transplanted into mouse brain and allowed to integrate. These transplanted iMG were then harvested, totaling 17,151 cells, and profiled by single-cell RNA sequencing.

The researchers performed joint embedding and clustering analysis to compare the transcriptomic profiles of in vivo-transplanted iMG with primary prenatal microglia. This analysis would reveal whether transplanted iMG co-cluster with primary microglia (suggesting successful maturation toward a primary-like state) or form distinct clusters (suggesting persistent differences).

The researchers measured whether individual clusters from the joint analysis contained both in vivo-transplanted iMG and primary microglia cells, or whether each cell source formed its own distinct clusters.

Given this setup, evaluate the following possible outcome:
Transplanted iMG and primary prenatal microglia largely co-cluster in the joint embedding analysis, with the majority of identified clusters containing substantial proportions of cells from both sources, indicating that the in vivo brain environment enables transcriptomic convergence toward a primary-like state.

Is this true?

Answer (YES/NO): YES